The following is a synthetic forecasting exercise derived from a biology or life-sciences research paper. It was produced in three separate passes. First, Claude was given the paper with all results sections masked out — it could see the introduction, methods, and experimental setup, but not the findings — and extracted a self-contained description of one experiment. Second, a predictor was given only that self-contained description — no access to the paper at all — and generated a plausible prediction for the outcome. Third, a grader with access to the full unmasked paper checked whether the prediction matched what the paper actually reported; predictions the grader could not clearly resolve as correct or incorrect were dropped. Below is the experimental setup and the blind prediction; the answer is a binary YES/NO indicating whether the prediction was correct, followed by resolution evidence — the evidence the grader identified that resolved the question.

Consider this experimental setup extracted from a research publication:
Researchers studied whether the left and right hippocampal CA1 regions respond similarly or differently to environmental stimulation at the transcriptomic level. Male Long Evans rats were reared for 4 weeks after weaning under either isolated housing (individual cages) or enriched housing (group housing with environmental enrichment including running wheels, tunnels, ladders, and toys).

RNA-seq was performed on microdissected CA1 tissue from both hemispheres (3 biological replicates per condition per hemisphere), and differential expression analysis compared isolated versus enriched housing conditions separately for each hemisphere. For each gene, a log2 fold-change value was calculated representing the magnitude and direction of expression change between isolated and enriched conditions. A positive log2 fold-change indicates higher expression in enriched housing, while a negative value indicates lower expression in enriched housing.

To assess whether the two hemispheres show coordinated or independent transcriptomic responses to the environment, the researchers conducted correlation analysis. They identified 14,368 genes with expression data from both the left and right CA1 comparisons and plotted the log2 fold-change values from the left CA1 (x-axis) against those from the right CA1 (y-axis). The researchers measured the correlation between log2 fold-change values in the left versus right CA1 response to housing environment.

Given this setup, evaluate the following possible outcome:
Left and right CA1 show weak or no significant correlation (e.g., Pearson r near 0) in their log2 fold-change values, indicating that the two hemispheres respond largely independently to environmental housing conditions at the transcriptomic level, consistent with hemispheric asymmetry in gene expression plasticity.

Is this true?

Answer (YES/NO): NO